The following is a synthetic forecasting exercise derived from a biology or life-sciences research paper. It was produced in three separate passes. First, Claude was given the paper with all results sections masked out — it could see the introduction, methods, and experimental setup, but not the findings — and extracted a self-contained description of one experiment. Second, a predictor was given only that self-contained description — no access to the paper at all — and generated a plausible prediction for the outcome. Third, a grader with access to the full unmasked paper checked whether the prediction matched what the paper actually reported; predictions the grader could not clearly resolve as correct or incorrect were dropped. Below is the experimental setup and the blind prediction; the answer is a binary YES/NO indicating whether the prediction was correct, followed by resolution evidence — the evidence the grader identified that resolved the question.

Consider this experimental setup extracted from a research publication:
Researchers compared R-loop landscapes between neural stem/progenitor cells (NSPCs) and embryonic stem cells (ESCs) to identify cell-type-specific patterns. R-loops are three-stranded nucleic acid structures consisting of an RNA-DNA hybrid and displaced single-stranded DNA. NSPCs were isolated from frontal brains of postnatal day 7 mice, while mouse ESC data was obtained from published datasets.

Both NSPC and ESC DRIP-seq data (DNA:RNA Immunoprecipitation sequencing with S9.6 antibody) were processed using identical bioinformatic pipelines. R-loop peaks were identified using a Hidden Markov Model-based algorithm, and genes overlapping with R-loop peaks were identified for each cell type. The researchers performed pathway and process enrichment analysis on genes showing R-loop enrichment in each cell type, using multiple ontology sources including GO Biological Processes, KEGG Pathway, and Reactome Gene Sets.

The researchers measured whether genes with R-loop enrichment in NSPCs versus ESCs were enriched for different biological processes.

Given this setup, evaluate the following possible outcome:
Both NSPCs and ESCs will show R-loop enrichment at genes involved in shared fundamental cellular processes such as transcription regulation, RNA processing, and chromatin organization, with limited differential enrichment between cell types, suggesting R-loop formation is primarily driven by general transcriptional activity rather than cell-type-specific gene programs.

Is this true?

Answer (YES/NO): NO